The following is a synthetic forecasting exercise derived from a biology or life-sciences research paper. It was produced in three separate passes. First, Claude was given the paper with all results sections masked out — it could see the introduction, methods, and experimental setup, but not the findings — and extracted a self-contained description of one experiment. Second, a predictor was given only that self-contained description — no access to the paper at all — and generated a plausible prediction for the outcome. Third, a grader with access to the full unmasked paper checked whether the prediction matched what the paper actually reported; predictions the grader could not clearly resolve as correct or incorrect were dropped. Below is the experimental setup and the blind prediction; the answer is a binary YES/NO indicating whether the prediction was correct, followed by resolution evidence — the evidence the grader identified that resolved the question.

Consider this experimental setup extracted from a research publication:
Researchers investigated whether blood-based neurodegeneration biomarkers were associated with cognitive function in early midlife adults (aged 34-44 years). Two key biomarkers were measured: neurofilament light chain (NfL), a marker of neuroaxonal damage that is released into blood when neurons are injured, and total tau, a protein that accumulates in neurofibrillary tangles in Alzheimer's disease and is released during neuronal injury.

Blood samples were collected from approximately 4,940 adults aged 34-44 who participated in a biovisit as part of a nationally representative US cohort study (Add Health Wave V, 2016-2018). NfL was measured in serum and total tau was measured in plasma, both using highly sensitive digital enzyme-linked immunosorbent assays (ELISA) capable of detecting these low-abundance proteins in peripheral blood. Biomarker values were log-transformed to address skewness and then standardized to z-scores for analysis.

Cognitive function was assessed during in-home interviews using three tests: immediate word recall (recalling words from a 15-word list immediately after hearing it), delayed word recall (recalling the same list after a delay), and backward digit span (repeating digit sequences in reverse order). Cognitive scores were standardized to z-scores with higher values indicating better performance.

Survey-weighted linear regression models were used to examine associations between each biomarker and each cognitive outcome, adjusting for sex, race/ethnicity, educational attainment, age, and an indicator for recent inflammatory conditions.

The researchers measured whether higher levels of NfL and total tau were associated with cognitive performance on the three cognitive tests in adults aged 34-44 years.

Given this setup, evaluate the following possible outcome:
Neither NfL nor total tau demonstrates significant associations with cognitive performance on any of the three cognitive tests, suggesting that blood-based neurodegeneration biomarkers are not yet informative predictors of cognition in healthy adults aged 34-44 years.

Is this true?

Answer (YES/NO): NO